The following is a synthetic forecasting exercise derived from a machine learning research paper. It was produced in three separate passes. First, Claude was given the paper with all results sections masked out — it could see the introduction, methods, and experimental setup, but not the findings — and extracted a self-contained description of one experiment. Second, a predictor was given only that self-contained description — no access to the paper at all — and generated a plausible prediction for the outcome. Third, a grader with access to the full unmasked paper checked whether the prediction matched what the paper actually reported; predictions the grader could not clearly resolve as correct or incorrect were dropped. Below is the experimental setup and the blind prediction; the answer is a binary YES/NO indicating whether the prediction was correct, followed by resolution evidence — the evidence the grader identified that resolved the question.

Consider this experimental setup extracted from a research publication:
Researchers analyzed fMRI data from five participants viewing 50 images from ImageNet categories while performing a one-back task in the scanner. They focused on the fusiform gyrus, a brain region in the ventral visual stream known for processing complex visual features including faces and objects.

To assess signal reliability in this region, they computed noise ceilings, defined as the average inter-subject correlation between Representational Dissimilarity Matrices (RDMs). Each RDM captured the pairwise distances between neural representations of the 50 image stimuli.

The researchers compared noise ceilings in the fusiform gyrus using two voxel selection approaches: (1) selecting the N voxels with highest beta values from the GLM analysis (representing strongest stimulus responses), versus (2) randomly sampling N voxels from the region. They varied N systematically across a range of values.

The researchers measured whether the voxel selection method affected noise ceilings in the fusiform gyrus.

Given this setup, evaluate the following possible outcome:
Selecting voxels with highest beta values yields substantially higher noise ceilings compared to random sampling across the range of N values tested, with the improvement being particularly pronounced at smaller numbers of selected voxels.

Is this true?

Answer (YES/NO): NO